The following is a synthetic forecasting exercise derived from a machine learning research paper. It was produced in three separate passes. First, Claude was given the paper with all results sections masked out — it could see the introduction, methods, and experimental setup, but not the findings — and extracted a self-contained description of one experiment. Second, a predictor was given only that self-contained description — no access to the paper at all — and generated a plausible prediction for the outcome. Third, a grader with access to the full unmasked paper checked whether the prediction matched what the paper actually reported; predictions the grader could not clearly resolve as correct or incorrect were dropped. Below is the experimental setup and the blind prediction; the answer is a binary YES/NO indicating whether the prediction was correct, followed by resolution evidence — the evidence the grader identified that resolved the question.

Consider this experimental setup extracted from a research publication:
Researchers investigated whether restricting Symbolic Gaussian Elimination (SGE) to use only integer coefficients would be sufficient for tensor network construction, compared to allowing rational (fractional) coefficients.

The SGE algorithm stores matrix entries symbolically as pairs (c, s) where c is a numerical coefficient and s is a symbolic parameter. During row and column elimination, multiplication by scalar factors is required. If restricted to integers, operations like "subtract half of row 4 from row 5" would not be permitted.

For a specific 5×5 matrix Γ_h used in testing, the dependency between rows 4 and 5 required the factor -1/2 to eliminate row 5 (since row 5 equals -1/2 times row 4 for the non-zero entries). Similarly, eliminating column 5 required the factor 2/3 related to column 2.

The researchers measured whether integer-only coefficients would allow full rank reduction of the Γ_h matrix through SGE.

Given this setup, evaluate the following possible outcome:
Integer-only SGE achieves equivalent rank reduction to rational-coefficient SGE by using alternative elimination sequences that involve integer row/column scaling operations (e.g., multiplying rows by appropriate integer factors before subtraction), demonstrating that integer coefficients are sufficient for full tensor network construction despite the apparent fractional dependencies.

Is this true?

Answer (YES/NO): NO